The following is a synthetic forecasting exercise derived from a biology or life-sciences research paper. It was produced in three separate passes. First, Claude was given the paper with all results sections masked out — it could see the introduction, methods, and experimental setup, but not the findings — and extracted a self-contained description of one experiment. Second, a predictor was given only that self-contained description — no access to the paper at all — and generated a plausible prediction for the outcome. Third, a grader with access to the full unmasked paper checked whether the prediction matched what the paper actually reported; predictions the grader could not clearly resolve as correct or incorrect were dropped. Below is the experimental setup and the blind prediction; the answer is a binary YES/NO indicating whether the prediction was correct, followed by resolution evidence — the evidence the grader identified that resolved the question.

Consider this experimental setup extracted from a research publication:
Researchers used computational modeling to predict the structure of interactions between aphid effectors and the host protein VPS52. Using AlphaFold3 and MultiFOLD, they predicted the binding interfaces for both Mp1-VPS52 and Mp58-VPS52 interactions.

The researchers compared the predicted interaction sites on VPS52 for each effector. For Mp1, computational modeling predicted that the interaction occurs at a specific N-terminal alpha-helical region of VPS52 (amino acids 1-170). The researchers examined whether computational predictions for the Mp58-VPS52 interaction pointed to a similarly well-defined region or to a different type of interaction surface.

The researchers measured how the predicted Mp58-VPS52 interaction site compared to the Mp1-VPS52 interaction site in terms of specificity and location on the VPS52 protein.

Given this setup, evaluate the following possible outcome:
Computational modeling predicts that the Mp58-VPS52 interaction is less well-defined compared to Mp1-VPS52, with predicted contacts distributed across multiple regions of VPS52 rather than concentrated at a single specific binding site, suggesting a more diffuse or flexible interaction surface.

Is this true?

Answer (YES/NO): YES